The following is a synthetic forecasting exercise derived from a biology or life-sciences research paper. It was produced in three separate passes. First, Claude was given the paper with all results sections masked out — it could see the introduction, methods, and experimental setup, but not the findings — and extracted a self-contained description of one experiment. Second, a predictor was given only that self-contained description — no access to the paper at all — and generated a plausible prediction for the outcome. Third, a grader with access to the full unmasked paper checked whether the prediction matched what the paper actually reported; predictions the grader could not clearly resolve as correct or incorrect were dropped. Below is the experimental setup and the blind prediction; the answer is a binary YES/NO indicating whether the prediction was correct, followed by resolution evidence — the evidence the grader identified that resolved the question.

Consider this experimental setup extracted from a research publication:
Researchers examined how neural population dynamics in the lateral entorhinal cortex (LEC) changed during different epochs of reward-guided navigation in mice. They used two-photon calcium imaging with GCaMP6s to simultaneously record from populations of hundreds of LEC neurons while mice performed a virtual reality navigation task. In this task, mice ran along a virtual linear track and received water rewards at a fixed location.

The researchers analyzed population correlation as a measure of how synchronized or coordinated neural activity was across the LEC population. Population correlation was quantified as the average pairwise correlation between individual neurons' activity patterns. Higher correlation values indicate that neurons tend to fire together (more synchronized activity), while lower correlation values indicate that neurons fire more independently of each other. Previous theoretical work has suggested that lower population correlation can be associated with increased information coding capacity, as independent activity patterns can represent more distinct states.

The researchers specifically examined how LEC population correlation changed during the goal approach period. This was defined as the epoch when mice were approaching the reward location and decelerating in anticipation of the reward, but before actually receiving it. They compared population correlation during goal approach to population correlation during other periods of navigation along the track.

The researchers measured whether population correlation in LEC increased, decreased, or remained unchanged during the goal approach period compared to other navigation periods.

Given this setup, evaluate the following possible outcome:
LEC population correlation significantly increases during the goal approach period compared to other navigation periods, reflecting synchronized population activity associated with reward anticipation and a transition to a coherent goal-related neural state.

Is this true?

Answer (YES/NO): NO